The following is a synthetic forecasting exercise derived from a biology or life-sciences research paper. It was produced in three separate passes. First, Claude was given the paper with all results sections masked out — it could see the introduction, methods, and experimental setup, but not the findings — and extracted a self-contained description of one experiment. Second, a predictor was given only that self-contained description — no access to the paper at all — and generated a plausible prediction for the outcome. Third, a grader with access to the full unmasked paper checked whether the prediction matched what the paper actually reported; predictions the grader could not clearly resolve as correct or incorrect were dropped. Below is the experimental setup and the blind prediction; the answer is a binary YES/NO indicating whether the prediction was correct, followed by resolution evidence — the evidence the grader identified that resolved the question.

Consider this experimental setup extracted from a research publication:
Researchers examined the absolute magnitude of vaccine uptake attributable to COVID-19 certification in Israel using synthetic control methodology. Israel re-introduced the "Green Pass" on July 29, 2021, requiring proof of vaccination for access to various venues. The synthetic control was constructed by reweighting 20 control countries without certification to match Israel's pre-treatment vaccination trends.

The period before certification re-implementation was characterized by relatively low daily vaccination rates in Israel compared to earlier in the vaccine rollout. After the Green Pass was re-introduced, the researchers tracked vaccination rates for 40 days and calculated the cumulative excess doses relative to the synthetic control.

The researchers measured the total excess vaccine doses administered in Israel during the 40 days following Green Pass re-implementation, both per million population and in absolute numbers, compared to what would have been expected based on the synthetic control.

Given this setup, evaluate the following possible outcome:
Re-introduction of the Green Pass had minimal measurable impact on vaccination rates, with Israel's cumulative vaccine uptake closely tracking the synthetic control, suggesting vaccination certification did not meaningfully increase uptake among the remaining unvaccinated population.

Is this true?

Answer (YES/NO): NO